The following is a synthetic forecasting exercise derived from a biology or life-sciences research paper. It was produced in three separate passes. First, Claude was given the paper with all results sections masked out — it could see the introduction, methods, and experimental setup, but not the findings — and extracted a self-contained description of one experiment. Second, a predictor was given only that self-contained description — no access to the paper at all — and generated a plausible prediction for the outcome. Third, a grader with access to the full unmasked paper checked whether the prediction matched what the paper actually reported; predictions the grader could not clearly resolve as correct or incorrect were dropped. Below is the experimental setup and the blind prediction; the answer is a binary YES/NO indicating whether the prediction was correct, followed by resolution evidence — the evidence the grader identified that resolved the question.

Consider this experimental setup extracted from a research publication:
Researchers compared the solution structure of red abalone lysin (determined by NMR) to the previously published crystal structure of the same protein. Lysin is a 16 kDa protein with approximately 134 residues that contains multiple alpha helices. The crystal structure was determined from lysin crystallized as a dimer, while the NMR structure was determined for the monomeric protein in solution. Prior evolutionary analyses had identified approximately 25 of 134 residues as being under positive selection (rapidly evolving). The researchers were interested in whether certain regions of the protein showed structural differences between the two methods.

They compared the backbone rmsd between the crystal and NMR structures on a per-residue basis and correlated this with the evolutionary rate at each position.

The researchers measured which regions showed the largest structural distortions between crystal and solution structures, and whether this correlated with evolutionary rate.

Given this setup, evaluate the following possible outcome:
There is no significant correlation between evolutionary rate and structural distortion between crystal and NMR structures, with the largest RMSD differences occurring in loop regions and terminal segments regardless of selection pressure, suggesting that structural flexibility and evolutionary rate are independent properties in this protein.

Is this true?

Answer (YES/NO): NO